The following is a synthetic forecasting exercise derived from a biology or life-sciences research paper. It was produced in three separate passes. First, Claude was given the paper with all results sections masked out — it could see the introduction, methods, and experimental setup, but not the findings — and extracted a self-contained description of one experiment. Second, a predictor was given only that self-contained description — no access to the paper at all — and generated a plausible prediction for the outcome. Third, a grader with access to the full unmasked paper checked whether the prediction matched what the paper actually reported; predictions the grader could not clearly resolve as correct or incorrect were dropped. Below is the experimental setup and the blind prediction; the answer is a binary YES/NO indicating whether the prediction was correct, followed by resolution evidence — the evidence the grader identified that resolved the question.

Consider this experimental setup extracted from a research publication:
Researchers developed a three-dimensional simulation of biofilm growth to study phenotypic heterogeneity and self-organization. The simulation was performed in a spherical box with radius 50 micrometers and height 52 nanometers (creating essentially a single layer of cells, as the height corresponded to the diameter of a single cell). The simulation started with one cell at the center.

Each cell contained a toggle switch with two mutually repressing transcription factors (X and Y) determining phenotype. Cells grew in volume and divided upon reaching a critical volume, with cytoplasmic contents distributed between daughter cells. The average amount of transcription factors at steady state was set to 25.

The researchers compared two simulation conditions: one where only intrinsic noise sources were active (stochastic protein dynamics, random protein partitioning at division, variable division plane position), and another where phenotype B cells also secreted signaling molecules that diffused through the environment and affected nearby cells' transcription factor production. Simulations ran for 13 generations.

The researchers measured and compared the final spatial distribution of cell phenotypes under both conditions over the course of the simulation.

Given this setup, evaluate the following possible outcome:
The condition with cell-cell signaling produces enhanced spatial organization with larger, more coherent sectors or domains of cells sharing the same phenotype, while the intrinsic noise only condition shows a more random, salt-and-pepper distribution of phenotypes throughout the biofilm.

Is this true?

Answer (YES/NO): YES